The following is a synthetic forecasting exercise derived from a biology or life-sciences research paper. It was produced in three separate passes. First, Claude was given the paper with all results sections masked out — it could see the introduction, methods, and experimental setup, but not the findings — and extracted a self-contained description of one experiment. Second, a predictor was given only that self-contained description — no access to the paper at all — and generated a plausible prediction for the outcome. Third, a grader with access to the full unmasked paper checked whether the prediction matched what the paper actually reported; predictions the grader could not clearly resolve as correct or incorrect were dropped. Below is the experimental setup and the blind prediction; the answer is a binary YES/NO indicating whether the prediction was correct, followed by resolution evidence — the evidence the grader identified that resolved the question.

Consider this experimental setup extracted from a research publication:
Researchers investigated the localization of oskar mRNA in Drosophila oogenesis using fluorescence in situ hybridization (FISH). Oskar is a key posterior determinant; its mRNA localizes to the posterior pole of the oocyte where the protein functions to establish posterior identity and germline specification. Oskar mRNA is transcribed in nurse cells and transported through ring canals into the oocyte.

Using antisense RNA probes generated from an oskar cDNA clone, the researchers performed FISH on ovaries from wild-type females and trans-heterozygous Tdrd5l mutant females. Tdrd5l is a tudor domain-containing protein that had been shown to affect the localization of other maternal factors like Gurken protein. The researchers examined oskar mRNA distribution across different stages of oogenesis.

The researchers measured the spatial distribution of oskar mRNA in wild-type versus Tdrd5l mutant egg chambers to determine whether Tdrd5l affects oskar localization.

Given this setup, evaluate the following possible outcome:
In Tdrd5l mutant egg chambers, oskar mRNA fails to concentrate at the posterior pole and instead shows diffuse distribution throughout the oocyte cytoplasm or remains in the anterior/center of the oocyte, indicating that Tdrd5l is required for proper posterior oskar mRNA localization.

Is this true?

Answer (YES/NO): NO